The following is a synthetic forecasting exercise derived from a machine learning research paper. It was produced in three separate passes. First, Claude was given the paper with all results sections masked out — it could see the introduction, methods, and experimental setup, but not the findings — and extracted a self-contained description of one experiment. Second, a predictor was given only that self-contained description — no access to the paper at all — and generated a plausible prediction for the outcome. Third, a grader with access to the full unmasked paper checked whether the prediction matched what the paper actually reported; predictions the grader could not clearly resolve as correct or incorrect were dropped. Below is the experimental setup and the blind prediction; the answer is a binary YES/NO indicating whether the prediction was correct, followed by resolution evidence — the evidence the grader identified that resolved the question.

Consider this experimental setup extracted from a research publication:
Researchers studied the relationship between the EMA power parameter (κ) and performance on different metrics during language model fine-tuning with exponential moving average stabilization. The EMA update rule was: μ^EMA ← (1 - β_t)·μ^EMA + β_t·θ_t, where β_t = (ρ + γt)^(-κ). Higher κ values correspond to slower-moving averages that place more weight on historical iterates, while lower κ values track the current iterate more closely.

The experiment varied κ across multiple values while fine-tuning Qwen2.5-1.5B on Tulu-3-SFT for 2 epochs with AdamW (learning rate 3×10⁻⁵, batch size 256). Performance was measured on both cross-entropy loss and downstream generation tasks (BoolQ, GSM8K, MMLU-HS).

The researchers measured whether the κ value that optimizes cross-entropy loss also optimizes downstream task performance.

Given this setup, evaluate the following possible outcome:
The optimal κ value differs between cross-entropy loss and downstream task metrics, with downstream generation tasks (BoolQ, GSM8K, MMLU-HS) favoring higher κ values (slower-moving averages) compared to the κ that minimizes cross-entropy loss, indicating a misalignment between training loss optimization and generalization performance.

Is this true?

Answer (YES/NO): YES